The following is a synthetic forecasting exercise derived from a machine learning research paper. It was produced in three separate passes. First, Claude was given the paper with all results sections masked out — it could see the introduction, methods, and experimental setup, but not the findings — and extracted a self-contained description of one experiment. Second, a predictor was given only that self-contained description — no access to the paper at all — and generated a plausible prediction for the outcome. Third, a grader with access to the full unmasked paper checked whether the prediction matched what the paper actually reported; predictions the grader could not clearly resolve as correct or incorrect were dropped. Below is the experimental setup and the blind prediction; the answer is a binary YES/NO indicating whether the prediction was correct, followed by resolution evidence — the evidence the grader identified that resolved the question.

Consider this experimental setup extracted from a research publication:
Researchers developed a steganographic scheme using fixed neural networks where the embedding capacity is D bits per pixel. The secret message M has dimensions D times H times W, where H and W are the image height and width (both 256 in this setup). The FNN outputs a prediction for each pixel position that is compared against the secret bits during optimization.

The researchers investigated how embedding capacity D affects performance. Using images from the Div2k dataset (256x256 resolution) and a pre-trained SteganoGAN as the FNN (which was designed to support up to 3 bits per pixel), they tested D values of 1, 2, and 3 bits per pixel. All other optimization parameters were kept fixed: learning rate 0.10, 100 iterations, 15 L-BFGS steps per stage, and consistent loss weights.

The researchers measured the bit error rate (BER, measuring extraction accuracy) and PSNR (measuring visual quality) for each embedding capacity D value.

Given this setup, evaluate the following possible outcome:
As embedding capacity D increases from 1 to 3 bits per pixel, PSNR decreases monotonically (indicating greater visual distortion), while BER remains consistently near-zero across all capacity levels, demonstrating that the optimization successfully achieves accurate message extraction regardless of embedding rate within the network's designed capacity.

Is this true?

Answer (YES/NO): NO